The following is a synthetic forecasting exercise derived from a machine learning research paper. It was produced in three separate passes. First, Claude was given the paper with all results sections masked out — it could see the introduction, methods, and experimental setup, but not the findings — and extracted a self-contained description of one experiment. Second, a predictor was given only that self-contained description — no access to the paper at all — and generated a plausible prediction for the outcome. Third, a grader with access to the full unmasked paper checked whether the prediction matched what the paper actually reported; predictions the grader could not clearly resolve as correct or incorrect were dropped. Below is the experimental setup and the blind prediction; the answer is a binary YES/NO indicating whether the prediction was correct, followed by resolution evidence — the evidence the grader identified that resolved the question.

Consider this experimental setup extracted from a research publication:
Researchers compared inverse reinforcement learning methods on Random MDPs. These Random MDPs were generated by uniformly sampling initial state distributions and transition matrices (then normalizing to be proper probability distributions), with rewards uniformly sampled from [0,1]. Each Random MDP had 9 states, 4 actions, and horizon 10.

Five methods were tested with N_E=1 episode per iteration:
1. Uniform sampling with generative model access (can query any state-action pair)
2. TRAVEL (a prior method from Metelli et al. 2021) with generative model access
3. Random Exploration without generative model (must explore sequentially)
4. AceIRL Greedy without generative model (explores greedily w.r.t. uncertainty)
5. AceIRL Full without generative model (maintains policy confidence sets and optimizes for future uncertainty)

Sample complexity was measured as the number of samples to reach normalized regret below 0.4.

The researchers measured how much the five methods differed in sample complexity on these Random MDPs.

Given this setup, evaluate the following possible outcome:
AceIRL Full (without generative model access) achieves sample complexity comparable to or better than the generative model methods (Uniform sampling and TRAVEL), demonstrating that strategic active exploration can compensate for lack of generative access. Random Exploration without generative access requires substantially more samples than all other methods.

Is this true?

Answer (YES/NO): NO